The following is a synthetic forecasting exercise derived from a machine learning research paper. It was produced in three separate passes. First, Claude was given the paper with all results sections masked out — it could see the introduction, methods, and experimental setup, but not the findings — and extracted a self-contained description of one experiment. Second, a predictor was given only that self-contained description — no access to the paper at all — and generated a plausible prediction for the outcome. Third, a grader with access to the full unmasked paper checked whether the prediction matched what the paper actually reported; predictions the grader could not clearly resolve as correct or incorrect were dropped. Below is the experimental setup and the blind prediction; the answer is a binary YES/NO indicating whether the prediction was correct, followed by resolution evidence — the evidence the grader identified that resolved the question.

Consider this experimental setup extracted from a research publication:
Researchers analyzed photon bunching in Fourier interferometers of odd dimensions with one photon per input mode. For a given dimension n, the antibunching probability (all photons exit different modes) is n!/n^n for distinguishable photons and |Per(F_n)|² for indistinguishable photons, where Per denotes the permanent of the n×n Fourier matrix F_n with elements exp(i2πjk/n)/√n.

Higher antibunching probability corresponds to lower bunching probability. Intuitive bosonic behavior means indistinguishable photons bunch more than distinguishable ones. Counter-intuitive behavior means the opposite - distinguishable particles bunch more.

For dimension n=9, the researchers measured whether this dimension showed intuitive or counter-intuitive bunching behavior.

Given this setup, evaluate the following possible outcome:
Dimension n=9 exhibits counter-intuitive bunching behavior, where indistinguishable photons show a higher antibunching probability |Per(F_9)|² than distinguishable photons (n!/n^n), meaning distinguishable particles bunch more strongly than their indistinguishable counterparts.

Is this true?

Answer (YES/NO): NO